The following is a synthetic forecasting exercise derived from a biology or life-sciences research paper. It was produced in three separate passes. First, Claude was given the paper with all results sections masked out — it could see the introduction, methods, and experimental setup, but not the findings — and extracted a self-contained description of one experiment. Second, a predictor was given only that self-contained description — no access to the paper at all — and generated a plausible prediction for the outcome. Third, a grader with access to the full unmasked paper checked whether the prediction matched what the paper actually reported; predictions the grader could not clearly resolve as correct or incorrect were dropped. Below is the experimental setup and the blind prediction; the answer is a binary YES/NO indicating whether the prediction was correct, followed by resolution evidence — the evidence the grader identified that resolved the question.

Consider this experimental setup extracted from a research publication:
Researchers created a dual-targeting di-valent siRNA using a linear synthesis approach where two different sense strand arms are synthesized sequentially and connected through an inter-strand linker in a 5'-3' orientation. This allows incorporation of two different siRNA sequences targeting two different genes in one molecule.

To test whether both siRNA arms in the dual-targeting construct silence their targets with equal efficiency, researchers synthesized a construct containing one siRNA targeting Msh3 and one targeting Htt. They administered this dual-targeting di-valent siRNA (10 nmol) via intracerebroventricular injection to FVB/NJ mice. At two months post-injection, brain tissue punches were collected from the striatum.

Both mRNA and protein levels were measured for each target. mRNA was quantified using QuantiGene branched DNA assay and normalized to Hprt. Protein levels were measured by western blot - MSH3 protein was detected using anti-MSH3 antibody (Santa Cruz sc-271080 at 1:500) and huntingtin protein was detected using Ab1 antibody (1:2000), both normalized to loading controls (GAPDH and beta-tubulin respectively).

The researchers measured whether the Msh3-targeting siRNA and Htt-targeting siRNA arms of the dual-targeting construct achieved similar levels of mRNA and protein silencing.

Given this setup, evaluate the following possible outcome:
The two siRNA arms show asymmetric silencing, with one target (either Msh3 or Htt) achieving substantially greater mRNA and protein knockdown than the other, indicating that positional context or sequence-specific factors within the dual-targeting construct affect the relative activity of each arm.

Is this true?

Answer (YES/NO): NO